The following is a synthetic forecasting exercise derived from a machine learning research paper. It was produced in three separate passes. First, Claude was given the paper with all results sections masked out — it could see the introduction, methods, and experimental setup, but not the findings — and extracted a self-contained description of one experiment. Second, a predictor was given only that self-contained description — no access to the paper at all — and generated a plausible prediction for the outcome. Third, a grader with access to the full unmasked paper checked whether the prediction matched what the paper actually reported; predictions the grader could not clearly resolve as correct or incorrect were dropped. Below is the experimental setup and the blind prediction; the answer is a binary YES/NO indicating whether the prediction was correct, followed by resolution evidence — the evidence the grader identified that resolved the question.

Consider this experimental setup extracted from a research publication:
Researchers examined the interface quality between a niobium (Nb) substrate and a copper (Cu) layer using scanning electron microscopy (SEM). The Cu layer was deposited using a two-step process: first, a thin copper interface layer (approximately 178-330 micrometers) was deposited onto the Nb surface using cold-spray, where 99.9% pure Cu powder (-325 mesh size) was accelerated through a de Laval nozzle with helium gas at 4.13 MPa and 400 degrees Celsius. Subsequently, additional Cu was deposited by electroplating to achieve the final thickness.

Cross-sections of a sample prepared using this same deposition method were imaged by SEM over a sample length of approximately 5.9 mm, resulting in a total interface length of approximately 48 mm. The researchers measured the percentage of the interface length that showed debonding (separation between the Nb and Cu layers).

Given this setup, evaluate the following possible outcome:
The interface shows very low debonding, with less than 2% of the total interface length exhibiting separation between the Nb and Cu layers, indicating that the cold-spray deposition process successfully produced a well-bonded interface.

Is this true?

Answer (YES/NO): NO